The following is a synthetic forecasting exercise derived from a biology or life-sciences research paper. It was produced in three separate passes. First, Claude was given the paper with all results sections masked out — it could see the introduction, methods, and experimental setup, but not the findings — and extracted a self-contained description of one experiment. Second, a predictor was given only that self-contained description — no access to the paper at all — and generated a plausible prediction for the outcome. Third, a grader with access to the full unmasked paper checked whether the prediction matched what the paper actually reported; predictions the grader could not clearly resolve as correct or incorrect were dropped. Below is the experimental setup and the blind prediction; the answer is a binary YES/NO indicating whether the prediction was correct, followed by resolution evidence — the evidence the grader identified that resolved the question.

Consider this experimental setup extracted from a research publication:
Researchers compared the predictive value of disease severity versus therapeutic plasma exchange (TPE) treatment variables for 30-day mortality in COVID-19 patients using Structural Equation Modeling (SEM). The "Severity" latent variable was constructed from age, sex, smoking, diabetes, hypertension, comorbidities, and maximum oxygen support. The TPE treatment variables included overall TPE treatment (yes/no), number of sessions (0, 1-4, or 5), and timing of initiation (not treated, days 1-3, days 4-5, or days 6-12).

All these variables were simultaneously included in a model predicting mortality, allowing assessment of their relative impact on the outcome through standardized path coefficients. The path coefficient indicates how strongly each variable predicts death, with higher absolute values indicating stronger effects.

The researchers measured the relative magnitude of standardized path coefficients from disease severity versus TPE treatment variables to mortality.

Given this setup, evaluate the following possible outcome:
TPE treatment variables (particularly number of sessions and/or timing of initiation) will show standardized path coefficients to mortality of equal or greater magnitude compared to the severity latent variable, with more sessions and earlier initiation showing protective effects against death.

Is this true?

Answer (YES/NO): NO